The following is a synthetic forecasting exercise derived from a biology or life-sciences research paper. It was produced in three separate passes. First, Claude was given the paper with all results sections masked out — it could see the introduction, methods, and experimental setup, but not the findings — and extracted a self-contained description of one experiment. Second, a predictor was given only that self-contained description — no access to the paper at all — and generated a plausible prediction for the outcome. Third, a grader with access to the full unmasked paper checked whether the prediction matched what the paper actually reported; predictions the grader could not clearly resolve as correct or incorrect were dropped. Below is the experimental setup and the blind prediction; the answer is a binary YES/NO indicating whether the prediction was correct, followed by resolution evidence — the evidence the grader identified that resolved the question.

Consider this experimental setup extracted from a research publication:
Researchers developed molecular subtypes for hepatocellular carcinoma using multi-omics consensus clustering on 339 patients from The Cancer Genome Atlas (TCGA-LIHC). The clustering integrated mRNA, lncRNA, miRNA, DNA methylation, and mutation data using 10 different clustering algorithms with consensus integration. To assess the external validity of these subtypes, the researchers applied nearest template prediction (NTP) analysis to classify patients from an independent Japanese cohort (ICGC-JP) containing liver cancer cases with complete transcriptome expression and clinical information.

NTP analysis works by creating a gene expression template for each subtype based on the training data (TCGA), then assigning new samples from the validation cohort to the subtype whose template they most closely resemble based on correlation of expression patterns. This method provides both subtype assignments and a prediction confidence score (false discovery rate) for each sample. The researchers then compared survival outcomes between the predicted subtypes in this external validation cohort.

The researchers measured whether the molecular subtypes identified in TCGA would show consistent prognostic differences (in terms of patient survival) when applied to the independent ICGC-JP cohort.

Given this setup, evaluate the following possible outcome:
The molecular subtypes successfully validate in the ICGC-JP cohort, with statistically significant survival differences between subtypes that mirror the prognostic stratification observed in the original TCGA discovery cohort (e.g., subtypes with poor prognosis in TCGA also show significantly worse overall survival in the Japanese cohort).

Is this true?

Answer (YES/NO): YES